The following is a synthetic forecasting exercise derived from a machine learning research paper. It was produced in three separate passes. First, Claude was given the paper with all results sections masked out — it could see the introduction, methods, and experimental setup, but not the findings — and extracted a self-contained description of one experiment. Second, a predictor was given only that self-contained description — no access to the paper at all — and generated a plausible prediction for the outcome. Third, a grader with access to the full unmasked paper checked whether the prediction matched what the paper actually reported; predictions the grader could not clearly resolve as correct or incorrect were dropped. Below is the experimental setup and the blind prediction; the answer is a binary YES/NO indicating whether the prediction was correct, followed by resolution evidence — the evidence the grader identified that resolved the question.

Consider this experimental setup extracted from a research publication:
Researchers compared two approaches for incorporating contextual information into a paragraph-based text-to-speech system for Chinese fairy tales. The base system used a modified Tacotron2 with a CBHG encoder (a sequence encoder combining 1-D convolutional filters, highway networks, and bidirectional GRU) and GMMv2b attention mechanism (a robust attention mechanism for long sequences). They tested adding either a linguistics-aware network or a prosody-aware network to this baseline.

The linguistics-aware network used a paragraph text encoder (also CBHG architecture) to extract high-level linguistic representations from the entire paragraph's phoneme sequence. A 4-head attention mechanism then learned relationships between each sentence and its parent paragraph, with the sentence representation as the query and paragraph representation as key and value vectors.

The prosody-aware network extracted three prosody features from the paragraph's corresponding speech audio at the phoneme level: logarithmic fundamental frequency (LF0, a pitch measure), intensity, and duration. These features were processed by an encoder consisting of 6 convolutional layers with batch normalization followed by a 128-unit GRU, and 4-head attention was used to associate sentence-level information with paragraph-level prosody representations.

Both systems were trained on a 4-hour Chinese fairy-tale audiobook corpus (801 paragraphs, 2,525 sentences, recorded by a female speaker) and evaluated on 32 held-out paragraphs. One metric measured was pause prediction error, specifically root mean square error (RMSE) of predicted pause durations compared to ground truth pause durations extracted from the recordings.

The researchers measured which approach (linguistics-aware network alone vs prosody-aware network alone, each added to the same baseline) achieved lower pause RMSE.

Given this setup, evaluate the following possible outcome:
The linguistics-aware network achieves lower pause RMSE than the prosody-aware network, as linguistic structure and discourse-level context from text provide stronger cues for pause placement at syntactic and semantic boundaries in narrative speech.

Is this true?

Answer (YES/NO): NO